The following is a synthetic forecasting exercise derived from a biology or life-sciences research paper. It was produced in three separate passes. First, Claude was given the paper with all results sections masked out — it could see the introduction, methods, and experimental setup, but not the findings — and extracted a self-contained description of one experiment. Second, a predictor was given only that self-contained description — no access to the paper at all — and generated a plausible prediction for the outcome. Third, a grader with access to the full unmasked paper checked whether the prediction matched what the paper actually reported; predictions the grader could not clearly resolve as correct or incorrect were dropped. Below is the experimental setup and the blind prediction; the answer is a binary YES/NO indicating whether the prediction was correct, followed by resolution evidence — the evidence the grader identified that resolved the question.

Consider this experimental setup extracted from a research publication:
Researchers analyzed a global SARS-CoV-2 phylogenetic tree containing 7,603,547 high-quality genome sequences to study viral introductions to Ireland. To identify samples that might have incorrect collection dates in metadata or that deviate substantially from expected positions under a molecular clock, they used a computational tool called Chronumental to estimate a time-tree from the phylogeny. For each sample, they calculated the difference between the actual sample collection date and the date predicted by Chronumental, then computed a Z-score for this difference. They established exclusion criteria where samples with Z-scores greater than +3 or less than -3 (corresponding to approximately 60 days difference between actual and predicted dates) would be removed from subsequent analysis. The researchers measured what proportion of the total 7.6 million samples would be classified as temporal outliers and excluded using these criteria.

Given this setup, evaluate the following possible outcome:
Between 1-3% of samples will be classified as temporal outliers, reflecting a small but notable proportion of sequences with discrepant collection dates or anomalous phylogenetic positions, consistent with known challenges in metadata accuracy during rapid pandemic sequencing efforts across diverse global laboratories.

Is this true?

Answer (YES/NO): NO